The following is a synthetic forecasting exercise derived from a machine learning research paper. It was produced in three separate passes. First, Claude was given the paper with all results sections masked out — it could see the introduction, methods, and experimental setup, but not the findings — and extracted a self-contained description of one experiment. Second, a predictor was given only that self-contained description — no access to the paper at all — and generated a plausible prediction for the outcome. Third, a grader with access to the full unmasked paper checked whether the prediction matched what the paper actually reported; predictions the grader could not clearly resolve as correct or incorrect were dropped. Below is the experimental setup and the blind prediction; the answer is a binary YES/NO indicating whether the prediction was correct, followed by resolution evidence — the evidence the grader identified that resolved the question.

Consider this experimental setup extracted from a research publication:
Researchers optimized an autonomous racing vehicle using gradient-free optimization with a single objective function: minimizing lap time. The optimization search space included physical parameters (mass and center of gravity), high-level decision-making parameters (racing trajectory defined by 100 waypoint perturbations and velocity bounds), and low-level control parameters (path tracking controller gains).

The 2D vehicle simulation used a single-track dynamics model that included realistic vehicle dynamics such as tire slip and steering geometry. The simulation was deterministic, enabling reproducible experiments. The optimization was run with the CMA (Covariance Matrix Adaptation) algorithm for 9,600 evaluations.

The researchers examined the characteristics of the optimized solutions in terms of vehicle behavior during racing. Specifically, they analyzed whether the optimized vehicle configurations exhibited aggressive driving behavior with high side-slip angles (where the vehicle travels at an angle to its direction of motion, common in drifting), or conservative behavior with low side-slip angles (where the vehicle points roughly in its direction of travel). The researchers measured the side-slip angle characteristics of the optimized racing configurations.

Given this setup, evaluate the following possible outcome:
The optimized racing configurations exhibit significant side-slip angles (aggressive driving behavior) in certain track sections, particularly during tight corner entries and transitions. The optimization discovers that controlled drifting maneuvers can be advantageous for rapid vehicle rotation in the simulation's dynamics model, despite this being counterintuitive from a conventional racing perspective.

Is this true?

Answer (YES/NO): YES